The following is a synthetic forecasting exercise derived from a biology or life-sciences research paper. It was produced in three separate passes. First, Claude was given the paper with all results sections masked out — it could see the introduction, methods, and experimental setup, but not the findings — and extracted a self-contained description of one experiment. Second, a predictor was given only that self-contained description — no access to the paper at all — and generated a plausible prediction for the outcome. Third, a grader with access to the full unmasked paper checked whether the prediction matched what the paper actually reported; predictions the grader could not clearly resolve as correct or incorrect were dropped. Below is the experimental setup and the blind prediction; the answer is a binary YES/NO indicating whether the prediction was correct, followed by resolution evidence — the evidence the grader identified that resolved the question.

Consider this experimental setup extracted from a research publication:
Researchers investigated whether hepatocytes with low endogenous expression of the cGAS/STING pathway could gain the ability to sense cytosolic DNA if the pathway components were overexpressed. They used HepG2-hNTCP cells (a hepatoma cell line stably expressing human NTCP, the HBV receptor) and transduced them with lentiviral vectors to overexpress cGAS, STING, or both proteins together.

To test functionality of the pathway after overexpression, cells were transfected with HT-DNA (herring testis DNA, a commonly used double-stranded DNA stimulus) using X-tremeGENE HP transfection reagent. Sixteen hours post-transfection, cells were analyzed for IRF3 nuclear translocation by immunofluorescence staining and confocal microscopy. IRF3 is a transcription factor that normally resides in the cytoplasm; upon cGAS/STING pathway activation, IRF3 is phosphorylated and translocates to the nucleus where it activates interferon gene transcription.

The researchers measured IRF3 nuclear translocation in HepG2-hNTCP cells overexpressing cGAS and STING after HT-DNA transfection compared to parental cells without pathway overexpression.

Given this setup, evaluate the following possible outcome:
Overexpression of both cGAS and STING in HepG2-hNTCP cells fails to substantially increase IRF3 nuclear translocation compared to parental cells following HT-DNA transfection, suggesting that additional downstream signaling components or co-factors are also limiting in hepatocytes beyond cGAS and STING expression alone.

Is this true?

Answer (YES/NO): NO